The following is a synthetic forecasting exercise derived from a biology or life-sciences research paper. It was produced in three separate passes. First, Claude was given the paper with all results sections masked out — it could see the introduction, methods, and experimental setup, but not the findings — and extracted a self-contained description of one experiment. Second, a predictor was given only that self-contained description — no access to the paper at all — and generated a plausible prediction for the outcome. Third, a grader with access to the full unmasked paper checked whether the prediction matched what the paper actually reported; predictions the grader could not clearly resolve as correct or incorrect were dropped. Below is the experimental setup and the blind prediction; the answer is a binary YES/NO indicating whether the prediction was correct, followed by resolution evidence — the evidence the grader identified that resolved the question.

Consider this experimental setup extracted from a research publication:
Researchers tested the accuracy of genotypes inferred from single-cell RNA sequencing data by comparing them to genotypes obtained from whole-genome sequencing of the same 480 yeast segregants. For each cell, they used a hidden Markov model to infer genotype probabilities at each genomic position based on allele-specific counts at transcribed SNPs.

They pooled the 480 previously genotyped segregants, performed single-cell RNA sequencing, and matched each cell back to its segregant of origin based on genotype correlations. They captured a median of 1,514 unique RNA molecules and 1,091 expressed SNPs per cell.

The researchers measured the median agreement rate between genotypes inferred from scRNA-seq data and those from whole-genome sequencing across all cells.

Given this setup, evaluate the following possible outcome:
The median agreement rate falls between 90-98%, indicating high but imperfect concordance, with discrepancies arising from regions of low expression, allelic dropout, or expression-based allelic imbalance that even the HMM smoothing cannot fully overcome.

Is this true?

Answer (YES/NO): YES